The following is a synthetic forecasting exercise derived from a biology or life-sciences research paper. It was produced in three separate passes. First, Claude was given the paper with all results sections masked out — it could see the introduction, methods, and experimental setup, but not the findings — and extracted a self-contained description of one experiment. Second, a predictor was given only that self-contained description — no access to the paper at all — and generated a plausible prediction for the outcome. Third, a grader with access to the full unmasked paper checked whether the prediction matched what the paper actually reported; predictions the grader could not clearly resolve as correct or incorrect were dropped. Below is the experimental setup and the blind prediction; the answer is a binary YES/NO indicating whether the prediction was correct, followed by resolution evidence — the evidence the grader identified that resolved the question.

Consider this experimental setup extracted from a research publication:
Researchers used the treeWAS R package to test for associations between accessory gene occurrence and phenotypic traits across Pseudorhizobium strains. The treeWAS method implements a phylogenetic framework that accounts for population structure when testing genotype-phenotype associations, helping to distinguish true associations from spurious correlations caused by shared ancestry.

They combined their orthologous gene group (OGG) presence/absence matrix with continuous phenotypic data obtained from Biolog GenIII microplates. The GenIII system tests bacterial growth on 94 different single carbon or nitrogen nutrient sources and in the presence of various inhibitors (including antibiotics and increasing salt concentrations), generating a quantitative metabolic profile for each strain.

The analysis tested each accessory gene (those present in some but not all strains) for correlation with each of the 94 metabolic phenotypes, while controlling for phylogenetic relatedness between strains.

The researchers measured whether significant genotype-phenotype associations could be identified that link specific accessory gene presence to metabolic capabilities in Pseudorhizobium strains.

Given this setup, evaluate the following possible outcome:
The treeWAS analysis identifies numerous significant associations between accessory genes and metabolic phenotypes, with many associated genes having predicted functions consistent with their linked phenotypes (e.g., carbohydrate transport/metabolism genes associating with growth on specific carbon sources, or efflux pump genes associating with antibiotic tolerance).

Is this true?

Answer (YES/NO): NO